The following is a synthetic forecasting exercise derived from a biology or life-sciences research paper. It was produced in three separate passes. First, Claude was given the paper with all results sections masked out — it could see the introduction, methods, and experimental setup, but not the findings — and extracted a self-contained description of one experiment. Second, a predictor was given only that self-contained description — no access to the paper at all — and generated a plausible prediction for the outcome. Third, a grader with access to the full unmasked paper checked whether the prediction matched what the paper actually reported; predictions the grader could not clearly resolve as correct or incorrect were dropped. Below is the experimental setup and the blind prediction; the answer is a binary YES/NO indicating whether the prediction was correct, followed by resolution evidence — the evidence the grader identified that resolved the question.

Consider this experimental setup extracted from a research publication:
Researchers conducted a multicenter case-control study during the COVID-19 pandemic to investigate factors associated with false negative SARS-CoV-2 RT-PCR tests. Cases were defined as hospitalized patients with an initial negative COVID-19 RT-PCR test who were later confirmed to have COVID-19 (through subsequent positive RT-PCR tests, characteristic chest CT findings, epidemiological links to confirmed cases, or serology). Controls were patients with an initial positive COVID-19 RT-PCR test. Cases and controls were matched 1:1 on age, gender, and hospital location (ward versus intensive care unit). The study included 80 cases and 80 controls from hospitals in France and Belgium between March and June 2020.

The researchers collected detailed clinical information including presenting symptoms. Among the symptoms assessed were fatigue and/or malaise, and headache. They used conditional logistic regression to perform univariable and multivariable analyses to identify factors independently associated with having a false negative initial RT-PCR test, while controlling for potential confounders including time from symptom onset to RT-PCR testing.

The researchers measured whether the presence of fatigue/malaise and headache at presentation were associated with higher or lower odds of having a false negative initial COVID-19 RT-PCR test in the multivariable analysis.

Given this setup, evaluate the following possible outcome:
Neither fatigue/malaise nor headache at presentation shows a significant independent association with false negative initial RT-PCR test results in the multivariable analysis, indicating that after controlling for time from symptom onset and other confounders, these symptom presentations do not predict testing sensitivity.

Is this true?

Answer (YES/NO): NO